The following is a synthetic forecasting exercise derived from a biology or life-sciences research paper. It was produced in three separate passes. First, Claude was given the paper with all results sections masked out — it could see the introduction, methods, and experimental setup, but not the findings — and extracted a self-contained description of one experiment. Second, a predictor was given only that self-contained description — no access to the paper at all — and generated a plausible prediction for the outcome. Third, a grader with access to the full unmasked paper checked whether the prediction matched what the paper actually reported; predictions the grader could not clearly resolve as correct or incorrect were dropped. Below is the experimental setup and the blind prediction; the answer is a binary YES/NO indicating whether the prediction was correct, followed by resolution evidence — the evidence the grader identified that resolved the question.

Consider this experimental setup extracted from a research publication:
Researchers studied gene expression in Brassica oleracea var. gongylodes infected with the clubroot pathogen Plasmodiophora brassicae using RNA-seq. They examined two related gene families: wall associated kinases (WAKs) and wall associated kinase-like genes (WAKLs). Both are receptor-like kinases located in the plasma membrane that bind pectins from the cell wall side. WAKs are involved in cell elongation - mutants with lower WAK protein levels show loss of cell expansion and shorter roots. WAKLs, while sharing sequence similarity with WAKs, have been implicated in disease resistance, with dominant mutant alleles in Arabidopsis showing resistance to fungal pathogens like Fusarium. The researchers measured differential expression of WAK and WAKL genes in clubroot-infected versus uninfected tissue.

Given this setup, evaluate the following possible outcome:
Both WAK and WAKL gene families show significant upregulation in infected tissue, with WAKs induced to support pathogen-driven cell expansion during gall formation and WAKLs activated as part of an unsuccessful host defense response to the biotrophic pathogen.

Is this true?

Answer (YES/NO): NO